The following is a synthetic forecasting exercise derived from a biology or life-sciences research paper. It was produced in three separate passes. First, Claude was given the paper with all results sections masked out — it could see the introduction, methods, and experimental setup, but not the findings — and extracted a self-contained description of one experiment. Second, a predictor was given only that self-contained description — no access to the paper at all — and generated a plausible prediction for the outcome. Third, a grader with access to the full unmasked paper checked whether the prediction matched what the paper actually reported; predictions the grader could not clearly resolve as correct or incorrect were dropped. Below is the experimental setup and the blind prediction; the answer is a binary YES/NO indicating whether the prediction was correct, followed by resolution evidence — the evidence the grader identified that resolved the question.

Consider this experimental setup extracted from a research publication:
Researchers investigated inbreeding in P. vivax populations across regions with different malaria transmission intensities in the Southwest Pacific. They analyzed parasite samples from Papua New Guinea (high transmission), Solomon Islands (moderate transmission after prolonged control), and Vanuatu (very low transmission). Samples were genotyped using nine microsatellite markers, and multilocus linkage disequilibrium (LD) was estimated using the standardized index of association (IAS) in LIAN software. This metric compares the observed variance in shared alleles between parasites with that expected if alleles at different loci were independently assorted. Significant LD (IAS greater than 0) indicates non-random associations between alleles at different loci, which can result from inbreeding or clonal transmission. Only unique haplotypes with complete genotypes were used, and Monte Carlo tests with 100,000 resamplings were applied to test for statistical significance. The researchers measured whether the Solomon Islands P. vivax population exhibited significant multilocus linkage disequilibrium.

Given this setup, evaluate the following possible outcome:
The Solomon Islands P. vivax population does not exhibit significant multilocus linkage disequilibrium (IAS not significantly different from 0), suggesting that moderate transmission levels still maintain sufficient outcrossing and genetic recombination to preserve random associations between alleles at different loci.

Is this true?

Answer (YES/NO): NO